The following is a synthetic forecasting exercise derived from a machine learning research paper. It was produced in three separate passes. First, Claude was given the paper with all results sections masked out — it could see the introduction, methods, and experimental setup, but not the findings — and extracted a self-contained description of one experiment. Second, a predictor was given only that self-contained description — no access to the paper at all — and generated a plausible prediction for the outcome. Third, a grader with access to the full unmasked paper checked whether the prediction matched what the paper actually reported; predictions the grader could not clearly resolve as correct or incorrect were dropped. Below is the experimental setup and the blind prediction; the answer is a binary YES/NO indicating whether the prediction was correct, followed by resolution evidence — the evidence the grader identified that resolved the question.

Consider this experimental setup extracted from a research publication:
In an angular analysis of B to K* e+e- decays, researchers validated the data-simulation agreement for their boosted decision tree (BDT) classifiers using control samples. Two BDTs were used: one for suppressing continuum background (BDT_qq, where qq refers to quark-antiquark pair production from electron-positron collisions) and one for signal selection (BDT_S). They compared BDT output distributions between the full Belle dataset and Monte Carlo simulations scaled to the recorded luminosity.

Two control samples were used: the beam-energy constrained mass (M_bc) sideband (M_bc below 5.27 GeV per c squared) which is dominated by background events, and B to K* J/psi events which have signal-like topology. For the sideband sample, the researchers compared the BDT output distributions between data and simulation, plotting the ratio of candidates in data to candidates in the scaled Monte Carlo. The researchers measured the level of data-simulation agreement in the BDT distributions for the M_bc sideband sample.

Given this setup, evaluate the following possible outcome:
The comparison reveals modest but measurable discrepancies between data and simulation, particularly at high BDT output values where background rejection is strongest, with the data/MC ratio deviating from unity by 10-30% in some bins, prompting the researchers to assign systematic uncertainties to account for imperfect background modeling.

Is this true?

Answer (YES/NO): NO